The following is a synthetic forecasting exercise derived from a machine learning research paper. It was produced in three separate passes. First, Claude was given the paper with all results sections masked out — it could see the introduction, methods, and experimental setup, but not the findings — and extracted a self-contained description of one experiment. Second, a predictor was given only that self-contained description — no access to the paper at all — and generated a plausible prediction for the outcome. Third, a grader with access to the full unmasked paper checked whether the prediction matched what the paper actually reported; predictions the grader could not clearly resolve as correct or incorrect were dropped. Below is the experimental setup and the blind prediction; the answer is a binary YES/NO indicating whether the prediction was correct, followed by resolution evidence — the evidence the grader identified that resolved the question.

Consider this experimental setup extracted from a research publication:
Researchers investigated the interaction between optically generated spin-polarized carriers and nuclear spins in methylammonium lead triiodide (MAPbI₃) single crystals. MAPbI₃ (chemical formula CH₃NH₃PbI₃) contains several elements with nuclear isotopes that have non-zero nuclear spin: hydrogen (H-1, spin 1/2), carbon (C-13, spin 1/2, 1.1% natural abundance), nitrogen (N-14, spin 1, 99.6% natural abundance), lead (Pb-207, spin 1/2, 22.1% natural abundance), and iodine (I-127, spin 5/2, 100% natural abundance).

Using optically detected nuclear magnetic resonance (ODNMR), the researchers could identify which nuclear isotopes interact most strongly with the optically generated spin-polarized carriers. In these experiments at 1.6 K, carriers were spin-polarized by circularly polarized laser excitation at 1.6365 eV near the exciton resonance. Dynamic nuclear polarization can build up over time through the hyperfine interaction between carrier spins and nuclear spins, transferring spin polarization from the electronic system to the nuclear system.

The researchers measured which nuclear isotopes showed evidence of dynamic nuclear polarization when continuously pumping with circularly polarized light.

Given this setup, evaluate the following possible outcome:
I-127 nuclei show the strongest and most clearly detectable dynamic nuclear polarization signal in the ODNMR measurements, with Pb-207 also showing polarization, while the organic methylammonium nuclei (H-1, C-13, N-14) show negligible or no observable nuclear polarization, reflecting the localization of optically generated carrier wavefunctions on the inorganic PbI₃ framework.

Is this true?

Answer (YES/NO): NO